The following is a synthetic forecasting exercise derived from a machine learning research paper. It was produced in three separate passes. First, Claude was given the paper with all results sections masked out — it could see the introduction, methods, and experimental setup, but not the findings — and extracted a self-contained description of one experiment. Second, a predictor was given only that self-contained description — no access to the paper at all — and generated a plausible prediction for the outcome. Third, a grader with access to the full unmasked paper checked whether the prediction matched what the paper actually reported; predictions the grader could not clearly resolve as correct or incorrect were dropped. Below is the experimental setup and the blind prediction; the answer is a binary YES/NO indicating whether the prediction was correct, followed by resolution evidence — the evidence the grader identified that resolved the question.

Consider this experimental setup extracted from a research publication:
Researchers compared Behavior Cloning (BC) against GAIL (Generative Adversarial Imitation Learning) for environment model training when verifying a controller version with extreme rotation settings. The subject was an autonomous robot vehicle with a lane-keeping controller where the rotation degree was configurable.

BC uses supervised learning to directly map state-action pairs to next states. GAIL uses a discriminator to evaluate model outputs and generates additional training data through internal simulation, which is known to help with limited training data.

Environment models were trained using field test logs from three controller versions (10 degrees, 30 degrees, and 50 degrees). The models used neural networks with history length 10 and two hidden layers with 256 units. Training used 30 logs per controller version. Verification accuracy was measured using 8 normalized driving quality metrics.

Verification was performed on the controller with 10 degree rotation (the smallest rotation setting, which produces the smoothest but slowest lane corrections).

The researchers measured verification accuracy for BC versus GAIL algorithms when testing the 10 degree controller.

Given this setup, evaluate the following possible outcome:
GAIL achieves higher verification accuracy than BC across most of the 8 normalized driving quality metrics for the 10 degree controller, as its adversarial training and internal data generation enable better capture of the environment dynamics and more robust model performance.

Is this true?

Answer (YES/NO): YES